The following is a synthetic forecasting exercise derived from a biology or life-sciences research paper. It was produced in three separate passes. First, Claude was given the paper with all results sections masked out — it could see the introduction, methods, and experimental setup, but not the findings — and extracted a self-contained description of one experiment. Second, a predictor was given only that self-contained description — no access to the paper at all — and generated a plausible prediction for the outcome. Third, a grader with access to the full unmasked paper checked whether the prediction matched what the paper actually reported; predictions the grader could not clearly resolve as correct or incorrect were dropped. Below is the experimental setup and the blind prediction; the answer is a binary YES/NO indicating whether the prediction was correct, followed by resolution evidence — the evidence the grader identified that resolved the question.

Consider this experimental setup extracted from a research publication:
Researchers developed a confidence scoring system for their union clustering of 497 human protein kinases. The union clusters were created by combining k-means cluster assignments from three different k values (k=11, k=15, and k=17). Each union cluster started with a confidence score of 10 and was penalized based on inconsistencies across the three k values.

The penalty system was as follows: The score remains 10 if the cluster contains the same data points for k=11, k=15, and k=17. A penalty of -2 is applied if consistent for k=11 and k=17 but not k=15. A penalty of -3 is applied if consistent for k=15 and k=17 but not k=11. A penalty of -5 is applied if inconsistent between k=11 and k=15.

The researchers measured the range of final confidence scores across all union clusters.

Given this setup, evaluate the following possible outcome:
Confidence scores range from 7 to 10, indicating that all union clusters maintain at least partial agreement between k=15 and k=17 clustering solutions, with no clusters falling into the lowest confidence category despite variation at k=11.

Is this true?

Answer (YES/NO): NO